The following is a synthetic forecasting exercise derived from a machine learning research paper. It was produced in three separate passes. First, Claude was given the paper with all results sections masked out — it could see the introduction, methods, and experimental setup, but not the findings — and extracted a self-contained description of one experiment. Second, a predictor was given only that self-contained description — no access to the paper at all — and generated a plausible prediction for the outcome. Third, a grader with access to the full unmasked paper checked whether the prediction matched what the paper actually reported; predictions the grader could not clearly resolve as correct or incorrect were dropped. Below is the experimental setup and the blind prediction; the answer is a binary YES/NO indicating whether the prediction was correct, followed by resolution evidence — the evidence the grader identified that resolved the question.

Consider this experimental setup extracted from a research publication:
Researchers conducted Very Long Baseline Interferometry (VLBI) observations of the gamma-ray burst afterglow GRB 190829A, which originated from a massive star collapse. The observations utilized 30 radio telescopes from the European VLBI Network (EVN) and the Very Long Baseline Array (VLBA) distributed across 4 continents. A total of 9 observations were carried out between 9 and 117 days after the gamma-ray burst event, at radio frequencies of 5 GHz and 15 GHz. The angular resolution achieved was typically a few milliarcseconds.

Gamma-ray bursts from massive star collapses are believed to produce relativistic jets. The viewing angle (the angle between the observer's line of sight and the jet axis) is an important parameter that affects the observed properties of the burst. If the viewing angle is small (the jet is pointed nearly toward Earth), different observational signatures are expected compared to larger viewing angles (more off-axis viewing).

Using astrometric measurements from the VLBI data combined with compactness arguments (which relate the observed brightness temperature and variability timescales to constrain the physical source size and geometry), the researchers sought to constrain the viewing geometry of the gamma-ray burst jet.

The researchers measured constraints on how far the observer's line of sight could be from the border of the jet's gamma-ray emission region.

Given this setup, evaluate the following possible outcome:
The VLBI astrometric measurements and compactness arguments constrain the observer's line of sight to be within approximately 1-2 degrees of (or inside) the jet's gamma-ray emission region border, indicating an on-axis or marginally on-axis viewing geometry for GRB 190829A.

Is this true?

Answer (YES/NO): NO